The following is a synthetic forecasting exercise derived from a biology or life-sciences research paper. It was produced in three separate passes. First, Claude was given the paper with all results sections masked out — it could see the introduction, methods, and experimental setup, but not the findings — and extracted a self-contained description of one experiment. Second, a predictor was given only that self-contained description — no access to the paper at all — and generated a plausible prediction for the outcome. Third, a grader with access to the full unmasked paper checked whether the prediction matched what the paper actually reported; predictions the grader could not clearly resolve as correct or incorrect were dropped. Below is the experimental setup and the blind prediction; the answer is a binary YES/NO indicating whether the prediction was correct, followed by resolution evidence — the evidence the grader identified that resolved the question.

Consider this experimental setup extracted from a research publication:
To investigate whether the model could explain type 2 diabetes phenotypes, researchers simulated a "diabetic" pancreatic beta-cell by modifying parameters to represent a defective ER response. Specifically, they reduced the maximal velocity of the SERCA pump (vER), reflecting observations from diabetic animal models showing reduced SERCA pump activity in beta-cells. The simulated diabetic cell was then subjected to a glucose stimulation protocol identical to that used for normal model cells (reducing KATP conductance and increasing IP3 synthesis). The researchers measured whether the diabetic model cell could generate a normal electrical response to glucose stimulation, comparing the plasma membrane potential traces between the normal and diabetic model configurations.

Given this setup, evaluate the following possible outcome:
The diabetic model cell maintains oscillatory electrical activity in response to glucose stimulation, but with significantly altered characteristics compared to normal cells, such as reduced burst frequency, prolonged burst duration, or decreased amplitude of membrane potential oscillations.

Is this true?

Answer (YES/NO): NO